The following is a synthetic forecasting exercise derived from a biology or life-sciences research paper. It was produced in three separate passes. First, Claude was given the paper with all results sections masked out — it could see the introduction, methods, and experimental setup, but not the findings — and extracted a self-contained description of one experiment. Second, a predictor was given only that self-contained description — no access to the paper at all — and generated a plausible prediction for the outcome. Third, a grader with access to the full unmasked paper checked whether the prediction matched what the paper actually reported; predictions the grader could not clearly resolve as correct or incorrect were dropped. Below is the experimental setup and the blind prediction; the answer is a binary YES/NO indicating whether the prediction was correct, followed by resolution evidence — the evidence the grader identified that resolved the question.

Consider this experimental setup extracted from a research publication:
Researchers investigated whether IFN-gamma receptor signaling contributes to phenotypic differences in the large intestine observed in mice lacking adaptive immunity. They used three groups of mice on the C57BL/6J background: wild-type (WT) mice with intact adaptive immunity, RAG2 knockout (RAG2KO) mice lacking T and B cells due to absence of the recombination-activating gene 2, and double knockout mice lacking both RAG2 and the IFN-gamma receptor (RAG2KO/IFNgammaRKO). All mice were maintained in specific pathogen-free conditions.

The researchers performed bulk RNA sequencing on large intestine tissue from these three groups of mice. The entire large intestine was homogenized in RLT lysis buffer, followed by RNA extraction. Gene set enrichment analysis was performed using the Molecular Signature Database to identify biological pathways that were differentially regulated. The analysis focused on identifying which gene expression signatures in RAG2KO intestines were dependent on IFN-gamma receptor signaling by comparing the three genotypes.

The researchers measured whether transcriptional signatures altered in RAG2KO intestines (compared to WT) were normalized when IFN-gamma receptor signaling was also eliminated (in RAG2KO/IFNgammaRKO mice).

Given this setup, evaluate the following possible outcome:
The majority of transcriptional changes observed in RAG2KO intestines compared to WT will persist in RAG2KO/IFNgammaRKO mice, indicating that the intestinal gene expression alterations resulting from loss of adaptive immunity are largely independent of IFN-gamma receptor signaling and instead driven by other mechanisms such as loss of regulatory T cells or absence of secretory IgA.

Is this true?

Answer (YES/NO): NO